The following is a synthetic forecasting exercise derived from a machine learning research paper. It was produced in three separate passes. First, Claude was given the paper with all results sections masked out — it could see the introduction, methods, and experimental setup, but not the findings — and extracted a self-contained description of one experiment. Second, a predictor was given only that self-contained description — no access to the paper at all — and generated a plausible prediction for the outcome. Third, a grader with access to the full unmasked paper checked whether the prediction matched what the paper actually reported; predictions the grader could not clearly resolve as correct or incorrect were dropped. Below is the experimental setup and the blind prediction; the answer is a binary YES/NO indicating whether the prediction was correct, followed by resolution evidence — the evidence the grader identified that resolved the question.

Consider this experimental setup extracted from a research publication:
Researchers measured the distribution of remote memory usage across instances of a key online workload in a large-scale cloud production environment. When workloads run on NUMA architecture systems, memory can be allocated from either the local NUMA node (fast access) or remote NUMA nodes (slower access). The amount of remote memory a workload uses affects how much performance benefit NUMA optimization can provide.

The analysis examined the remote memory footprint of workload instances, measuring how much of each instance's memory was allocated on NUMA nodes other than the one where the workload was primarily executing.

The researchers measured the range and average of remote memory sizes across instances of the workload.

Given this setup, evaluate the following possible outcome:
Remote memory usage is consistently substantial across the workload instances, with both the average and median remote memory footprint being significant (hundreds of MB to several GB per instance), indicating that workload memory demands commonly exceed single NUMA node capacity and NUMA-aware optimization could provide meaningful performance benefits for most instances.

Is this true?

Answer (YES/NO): YES